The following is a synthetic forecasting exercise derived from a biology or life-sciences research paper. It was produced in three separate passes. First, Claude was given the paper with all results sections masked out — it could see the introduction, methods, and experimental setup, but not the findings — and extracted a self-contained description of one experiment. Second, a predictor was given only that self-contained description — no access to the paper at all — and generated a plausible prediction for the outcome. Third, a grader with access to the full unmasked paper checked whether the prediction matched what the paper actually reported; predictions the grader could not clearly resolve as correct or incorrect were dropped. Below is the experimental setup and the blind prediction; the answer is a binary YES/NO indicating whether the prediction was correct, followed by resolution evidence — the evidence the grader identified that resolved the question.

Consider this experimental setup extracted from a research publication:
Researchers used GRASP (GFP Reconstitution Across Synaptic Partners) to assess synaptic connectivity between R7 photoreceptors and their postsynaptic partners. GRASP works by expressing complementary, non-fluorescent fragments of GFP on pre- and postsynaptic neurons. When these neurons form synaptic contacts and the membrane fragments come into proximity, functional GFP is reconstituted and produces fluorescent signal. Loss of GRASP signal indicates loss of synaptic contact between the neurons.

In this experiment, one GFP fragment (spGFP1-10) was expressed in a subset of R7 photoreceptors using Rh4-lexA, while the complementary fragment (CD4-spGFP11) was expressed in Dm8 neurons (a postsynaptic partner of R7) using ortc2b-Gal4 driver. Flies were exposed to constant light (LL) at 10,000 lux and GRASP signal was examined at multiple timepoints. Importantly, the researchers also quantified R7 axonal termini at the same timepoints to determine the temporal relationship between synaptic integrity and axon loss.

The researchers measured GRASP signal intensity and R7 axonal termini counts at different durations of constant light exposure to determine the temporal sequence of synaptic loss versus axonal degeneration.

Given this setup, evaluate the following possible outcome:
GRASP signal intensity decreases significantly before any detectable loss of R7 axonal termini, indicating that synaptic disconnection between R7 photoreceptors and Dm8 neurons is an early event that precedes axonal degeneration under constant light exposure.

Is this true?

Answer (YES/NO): YES